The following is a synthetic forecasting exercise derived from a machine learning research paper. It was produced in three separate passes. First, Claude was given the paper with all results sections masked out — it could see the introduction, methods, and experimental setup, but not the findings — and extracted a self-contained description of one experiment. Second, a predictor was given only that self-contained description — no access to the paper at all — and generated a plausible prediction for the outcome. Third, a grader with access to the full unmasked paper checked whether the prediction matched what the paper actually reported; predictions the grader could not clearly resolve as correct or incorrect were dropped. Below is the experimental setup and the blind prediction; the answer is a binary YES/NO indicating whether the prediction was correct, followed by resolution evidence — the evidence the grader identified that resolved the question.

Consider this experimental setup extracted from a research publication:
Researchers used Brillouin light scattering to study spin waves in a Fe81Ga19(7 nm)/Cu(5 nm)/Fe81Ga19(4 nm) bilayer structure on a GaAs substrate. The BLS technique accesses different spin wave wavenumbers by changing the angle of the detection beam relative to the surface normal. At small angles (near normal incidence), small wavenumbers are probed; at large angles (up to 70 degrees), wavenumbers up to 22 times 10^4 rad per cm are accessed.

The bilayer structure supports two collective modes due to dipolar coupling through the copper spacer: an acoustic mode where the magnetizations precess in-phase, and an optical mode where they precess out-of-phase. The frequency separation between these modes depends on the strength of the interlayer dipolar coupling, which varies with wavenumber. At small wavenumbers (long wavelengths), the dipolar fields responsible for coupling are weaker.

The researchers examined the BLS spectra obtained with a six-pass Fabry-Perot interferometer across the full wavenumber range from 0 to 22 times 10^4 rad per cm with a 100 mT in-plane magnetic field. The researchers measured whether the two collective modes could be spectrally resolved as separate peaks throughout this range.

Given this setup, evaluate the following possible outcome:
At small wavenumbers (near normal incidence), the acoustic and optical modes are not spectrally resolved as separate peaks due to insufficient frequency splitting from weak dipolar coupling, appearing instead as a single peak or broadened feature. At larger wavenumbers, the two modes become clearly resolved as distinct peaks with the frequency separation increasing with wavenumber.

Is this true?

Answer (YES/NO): YES